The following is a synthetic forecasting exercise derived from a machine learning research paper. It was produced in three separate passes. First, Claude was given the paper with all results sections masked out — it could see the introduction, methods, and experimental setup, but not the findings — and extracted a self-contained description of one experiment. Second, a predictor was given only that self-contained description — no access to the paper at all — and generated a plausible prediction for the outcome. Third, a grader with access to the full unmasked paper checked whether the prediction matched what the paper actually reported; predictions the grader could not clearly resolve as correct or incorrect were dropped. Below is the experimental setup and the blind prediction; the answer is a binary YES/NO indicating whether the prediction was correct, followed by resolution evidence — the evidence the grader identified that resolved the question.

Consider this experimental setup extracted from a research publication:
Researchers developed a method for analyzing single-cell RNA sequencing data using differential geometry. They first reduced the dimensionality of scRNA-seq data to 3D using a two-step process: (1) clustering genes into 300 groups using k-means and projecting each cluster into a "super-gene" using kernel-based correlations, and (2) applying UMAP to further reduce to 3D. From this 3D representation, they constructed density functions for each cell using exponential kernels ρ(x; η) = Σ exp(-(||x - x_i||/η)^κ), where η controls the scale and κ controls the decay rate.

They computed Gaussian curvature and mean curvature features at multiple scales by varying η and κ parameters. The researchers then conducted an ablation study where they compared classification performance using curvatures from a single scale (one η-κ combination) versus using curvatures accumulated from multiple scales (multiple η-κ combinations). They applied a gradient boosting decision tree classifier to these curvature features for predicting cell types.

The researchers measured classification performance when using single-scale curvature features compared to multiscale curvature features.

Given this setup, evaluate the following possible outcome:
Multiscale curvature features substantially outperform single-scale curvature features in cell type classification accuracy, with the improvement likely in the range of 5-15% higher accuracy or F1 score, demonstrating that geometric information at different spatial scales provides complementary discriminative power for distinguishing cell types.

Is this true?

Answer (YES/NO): NO